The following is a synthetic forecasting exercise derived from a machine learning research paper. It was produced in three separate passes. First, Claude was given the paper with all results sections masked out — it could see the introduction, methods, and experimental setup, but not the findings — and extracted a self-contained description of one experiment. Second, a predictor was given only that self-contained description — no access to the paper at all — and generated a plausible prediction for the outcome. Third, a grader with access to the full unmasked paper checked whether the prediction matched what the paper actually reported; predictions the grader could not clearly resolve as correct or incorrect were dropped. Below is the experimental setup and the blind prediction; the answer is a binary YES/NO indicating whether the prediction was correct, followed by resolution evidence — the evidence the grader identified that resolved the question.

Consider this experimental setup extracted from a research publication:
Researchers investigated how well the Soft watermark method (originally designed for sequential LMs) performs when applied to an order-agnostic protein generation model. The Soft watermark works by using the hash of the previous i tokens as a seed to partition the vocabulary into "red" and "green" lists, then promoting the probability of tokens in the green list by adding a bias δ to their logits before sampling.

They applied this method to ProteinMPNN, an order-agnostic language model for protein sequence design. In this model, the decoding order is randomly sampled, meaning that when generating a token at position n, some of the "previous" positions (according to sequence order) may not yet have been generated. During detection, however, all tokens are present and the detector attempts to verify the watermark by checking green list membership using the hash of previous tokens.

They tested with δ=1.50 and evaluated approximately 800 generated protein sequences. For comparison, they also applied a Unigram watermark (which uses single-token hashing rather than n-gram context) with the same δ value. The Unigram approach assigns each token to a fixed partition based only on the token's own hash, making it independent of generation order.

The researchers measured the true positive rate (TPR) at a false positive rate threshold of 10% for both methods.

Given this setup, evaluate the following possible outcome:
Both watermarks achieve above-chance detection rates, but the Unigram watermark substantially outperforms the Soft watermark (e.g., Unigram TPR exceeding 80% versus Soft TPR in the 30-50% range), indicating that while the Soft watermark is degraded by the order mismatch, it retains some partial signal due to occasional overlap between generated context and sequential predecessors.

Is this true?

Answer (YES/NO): NO